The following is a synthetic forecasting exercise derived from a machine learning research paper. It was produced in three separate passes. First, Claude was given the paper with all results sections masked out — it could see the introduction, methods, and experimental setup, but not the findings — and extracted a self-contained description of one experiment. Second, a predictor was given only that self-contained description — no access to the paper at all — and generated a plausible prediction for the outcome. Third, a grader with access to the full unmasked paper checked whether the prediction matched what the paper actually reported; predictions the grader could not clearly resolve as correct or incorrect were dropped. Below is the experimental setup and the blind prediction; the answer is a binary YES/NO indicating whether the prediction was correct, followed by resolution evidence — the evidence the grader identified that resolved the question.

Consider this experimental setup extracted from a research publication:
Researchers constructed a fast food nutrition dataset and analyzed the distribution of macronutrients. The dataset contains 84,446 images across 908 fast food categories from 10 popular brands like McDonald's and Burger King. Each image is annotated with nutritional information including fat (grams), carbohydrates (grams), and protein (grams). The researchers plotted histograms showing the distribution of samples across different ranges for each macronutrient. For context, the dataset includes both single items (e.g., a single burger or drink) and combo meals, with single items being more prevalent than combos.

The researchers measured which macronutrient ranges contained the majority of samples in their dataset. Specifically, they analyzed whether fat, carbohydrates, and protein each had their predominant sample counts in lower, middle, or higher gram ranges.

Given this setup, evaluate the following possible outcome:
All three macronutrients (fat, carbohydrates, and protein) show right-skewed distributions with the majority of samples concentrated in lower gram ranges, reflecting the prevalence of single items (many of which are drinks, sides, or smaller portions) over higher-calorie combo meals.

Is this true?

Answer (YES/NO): YES